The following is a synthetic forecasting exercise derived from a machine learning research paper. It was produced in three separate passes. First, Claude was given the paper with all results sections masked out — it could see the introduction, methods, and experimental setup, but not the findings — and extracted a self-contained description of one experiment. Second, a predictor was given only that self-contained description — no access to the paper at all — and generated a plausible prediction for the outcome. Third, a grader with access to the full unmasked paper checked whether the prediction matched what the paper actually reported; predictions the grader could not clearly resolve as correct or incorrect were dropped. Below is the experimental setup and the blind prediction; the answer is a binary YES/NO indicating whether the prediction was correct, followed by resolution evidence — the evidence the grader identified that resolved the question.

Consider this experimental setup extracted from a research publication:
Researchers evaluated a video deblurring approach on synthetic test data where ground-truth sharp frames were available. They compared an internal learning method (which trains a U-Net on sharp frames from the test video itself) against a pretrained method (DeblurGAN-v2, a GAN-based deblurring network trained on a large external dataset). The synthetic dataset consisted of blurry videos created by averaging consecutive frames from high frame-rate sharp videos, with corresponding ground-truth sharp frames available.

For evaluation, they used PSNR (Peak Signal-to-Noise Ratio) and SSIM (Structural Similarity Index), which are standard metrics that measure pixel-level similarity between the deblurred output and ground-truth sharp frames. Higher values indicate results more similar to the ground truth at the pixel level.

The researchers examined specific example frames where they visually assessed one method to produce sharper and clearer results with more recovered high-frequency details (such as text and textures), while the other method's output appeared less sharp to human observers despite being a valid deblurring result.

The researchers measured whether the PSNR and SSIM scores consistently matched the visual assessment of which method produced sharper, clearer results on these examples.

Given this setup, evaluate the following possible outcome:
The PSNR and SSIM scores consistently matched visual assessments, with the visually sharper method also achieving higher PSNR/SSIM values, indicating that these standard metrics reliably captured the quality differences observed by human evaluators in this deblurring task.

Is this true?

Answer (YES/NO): NO